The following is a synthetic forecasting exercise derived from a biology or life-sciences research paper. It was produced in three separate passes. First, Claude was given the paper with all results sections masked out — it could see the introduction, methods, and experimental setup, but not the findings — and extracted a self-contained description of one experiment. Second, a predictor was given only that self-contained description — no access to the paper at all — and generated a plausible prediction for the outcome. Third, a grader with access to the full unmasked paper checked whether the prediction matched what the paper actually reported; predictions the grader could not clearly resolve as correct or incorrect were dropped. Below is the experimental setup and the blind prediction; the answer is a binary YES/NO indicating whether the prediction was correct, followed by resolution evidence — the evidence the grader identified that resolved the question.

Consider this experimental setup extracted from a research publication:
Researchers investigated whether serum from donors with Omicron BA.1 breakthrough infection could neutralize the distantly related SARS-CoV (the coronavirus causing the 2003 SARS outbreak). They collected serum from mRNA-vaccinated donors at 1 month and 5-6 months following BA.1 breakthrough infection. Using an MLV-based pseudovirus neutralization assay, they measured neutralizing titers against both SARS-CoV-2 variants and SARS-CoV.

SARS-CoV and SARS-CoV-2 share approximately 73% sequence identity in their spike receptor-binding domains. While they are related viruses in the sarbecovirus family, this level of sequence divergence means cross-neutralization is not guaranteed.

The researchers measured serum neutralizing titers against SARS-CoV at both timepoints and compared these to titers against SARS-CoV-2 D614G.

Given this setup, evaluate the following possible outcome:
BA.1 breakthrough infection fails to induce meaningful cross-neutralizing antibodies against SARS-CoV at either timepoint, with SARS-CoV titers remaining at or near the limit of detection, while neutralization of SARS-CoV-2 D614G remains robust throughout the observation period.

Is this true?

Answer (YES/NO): YES